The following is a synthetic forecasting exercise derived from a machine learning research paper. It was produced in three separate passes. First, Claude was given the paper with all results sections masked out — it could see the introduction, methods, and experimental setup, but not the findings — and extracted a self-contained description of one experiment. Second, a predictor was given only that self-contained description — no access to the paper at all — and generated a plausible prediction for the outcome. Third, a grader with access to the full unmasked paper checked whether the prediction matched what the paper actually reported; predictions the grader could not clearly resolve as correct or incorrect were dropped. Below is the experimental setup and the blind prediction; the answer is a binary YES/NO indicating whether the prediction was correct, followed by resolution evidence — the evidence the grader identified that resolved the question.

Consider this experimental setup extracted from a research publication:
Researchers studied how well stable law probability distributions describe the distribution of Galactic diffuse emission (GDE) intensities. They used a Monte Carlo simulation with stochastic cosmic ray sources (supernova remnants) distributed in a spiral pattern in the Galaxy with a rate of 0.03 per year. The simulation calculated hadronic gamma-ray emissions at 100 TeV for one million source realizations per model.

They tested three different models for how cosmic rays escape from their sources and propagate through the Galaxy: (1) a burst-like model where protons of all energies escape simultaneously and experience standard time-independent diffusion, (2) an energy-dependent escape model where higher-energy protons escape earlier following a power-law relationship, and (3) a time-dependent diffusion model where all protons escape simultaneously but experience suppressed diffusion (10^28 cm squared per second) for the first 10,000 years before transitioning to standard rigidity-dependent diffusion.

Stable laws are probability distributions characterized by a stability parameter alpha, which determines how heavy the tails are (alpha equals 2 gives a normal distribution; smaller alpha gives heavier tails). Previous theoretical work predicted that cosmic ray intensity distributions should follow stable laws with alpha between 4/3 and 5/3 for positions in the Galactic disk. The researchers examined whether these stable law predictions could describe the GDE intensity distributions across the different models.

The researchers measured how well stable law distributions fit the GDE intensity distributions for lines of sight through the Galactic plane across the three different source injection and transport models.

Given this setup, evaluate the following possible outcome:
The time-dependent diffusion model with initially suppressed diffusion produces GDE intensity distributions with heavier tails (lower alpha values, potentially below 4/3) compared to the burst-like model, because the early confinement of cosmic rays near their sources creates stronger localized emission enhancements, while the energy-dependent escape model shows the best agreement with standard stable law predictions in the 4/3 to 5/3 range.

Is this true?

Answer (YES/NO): NO